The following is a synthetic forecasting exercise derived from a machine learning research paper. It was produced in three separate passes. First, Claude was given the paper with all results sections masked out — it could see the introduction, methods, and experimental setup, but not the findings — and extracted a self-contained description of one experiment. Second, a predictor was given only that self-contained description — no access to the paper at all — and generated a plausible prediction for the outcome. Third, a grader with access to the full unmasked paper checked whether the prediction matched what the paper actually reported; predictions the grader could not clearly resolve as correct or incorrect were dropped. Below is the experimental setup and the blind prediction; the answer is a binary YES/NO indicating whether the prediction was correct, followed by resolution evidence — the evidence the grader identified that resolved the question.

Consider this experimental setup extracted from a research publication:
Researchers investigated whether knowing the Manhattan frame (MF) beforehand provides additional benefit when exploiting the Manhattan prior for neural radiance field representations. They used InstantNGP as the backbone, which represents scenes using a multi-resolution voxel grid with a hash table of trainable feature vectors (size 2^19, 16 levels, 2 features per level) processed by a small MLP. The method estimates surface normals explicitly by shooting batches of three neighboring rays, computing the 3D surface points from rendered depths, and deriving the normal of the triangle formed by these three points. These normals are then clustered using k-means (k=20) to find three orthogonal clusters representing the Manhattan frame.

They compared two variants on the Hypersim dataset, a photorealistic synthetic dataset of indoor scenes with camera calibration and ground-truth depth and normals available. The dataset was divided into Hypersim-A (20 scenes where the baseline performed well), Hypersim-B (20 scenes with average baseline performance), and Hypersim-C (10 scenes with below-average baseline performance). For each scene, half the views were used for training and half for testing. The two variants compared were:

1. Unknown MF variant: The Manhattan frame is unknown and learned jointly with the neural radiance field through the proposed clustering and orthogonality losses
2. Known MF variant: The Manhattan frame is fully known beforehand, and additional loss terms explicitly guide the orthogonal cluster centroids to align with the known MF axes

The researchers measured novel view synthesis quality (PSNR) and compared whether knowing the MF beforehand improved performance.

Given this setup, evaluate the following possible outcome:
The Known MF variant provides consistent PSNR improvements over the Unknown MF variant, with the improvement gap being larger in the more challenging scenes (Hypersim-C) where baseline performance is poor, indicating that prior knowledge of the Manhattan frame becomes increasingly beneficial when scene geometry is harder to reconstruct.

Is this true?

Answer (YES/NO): NO